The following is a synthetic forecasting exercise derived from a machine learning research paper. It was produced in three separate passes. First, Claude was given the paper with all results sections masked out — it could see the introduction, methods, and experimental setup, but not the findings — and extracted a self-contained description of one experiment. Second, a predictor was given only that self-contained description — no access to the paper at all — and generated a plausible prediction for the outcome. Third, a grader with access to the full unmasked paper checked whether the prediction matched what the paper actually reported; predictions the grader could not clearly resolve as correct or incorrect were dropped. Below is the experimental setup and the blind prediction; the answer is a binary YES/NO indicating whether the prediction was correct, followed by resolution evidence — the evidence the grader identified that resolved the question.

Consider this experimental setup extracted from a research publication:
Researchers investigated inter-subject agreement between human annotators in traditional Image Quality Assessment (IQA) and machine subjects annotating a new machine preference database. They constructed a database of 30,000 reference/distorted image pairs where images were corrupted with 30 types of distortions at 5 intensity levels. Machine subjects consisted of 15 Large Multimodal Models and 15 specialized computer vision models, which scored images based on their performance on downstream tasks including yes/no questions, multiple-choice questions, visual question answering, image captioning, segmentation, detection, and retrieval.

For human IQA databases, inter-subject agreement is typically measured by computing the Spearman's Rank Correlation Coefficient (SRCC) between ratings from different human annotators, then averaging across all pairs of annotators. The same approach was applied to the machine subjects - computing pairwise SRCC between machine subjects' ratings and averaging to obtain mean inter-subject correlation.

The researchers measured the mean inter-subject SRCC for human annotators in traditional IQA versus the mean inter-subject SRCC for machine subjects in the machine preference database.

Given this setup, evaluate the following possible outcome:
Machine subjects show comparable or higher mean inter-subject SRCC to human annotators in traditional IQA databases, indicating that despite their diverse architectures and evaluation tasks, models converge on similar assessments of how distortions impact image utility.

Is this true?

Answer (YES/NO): NO